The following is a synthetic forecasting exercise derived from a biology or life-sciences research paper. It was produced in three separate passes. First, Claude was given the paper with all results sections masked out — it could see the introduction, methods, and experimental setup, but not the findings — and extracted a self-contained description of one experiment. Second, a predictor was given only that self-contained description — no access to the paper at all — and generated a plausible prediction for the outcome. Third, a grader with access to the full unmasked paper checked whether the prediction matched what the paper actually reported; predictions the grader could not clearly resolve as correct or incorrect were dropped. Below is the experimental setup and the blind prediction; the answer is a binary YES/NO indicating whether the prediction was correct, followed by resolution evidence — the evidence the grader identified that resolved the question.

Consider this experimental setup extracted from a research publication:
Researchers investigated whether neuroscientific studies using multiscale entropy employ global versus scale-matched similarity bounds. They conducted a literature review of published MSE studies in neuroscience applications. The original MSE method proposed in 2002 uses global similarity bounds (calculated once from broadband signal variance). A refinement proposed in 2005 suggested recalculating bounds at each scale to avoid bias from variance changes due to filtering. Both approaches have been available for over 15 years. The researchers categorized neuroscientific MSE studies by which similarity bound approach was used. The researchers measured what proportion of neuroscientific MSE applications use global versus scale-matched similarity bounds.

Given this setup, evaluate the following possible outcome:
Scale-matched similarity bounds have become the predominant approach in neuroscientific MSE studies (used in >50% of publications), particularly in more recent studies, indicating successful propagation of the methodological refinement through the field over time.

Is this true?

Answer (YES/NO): NO